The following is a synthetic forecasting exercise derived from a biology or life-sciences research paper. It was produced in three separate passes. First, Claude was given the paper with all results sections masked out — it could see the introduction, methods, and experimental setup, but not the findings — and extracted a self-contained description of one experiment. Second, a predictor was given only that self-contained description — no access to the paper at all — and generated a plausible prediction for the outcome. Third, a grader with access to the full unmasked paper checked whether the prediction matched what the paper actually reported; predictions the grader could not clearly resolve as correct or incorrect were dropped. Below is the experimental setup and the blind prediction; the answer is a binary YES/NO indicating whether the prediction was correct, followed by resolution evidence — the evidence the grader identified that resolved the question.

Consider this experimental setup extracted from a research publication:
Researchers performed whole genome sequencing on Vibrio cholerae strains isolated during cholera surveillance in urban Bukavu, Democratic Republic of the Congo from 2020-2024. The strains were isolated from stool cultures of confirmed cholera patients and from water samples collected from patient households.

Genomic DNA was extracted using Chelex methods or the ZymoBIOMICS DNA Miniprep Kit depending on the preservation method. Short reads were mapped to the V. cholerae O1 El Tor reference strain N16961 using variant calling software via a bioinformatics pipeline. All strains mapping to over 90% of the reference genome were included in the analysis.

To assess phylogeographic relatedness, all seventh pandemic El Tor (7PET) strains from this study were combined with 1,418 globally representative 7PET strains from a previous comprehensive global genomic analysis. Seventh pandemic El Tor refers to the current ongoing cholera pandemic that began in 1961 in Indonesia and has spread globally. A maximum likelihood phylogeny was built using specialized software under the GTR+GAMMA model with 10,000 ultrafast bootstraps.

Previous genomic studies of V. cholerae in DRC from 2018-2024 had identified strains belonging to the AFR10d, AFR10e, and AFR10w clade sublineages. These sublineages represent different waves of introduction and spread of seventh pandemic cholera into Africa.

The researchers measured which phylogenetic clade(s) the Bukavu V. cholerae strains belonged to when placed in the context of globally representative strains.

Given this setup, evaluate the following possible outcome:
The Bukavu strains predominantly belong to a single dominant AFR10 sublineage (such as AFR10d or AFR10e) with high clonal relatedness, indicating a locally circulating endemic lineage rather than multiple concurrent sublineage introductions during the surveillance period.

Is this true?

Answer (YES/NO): YES